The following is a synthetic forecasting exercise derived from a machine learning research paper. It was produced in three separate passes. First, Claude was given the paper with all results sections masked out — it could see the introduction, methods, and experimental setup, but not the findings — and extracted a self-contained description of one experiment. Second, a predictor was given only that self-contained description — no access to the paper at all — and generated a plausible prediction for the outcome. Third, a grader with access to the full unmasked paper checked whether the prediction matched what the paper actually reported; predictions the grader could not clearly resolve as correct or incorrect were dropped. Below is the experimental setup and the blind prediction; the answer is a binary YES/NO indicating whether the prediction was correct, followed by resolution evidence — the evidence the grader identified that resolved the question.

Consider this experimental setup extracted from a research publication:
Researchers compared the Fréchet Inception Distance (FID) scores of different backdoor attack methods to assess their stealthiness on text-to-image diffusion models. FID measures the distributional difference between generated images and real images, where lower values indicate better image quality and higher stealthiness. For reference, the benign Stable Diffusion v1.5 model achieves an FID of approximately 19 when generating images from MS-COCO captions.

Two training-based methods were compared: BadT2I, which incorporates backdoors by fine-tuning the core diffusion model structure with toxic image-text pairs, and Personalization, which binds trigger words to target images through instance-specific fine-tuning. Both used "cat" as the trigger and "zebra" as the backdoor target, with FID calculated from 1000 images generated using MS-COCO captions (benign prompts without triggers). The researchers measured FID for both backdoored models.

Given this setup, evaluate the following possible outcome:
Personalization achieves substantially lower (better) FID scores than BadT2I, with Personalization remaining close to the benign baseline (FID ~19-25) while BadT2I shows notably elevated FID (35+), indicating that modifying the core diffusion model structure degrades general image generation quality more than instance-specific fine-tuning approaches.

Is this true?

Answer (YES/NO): NO